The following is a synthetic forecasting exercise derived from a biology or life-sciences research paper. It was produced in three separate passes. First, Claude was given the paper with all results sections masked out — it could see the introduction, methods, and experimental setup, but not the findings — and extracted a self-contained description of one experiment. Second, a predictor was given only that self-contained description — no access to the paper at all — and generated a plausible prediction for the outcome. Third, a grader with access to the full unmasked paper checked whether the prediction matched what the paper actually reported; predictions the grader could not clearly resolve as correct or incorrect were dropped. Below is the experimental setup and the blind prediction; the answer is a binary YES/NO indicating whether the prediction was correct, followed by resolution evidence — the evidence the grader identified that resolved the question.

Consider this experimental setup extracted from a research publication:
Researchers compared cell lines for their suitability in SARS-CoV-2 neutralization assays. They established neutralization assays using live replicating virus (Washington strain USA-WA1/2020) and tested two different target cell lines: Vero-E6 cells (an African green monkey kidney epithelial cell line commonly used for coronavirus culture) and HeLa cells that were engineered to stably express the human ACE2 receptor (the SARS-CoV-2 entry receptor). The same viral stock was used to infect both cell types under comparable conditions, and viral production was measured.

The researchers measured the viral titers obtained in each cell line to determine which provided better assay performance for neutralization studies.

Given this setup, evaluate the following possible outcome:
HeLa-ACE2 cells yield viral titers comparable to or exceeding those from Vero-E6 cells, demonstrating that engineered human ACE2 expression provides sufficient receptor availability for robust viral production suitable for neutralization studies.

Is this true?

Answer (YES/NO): YES